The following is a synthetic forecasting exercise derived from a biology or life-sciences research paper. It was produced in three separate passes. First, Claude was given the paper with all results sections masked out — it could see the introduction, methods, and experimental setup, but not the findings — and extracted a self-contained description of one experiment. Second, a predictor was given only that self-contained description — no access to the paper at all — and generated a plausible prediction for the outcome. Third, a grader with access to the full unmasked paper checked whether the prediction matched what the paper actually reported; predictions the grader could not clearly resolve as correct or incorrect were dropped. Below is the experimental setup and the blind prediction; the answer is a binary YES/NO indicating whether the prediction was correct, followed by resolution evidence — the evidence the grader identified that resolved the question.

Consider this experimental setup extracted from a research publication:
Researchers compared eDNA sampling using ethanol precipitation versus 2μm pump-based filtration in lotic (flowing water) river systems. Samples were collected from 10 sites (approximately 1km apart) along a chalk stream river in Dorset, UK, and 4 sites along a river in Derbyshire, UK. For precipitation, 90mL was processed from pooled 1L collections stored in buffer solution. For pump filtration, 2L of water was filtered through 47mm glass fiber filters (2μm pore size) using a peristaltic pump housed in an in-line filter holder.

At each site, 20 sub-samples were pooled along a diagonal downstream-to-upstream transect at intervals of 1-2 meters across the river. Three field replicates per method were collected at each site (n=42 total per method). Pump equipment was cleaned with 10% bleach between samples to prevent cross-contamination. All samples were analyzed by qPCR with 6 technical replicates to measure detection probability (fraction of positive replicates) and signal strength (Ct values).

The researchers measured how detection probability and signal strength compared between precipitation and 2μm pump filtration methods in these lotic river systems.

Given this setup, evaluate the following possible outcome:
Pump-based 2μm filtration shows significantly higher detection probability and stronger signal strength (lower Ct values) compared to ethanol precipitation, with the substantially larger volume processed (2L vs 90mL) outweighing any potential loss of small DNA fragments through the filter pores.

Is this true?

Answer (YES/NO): NO